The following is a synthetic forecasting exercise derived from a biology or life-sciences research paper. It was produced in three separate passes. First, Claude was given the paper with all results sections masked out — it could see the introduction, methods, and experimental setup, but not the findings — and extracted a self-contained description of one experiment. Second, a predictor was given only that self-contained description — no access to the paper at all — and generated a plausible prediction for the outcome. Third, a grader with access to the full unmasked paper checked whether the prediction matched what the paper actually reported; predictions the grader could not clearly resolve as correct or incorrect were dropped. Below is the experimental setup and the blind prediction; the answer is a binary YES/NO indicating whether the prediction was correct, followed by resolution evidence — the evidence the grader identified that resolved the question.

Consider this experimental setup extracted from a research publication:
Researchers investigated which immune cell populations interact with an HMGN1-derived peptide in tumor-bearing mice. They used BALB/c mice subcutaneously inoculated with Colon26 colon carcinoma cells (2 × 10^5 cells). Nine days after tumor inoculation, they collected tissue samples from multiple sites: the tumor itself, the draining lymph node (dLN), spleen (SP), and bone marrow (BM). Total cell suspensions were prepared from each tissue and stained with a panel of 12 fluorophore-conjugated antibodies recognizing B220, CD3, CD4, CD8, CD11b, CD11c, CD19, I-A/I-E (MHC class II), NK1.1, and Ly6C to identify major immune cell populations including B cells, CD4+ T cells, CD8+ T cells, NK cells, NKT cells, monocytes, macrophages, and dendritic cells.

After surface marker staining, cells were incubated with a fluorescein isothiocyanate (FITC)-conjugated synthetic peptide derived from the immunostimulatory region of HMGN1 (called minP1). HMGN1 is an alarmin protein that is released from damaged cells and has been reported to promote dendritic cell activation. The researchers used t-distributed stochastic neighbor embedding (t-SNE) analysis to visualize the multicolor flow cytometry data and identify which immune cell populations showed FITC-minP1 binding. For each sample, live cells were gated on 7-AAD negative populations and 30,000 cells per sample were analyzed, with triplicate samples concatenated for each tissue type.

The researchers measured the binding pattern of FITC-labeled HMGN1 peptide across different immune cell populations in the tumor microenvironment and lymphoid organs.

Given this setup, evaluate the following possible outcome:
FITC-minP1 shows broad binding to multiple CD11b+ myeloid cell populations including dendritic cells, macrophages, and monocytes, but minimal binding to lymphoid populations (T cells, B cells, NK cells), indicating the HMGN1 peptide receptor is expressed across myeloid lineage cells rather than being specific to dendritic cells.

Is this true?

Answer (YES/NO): YES